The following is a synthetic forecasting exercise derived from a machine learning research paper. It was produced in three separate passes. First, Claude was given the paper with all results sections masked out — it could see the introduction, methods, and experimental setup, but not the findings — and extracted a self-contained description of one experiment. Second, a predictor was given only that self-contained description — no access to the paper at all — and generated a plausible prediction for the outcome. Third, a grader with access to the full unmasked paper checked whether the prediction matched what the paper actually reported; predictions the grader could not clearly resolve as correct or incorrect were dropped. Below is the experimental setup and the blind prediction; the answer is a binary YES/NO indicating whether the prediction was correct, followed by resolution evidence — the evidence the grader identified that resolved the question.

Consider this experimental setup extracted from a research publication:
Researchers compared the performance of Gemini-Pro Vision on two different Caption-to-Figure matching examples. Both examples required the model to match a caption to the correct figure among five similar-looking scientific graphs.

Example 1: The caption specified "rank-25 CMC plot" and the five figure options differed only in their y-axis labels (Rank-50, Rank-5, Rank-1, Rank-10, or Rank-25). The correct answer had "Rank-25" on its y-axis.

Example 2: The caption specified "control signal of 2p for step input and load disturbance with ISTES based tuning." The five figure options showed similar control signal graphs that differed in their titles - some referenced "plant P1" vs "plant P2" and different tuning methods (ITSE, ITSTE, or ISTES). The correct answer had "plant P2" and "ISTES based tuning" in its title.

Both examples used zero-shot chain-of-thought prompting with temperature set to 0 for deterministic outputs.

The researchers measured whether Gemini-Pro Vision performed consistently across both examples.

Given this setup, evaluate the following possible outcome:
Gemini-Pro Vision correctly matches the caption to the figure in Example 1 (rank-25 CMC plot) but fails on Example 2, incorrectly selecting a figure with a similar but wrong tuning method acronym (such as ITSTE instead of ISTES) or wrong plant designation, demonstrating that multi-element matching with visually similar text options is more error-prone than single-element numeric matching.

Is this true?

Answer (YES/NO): YES